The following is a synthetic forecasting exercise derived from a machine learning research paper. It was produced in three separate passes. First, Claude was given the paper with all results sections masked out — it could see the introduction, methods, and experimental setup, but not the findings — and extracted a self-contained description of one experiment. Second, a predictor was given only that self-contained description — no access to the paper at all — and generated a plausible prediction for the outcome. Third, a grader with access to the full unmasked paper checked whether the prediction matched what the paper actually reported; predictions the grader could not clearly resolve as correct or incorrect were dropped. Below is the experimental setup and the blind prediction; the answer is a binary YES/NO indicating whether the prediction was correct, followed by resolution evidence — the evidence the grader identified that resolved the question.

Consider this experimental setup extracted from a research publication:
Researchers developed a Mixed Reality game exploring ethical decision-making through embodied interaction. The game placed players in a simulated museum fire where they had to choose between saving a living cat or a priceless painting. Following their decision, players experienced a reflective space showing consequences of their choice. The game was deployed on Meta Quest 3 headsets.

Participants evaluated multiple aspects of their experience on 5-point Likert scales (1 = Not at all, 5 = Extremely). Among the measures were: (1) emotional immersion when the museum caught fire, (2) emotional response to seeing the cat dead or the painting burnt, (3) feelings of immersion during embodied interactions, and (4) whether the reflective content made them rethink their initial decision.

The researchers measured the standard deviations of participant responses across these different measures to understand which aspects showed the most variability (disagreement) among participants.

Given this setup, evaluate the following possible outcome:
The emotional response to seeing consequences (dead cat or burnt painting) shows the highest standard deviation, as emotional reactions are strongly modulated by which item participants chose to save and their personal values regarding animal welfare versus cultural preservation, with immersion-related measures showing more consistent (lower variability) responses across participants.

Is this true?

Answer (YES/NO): NO